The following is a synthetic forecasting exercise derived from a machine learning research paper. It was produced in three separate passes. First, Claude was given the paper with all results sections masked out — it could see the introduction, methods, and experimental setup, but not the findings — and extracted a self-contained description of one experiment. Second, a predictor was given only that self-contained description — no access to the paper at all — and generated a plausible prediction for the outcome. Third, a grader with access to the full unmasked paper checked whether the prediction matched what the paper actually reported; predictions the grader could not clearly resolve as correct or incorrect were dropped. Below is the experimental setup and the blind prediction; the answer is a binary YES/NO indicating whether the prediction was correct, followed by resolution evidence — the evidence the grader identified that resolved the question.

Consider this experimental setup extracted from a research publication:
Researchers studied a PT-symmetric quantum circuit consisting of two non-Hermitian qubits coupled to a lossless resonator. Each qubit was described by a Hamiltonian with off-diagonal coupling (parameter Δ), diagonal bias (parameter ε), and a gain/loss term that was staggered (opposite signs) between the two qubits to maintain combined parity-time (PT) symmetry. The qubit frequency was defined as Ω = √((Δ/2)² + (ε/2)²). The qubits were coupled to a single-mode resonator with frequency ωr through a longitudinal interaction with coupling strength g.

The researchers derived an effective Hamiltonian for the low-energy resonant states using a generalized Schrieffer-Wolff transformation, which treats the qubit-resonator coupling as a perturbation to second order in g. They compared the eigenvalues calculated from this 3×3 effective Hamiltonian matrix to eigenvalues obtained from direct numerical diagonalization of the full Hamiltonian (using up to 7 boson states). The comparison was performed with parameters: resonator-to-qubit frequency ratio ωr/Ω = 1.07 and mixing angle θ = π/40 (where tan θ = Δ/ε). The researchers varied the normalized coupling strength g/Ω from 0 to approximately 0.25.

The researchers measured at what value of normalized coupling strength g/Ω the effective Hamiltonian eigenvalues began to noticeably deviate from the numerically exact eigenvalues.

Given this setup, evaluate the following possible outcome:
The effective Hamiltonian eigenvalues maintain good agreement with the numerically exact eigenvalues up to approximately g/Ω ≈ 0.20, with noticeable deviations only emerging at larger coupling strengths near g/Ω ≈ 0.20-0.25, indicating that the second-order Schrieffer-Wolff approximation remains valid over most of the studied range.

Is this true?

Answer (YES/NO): NO